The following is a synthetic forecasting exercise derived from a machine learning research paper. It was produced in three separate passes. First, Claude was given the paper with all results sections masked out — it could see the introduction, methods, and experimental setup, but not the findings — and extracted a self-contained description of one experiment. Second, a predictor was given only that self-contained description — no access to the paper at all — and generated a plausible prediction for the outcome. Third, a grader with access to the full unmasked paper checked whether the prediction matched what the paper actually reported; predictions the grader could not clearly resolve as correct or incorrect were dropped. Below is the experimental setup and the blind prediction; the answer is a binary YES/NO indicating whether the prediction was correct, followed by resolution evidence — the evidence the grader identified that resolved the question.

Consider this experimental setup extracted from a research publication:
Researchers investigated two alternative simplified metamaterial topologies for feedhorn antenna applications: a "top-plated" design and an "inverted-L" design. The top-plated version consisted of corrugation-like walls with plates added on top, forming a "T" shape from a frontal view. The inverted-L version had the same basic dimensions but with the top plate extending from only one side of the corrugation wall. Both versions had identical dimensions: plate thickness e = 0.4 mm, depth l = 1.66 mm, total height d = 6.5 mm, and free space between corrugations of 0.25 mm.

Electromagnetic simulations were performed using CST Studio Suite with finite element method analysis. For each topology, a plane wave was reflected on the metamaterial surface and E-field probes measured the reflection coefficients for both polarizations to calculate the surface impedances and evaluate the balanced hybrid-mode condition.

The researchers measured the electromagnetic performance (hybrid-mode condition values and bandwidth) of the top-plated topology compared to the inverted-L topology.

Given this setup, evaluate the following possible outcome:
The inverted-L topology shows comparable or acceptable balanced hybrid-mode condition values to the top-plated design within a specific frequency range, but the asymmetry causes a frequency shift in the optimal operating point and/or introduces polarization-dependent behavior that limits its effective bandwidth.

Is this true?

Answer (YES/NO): NO